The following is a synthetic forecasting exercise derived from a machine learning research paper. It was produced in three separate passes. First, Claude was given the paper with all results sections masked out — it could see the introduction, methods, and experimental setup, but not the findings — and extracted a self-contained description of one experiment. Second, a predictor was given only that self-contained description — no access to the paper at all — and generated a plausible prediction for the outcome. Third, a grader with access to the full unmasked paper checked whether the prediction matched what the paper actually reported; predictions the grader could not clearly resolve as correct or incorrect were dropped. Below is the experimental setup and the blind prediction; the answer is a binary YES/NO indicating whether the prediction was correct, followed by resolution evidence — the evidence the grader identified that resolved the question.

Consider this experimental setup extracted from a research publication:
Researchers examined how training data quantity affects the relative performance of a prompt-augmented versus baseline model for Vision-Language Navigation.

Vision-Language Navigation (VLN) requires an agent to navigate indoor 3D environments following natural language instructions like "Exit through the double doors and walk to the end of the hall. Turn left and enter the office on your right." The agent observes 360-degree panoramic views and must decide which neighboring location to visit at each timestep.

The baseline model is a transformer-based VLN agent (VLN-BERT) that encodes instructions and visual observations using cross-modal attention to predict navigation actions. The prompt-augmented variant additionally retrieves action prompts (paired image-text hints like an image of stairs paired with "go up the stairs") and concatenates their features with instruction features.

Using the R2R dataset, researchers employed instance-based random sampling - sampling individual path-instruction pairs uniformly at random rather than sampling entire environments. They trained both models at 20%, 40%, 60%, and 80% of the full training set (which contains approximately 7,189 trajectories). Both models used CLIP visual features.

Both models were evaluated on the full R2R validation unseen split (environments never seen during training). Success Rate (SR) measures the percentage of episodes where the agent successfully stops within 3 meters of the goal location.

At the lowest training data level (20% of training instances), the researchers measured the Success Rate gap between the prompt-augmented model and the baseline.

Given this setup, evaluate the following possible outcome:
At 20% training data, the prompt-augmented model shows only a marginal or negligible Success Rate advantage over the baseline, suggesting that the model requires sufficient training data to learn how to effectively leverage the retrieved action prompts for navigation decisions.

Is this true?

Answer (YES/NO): NO